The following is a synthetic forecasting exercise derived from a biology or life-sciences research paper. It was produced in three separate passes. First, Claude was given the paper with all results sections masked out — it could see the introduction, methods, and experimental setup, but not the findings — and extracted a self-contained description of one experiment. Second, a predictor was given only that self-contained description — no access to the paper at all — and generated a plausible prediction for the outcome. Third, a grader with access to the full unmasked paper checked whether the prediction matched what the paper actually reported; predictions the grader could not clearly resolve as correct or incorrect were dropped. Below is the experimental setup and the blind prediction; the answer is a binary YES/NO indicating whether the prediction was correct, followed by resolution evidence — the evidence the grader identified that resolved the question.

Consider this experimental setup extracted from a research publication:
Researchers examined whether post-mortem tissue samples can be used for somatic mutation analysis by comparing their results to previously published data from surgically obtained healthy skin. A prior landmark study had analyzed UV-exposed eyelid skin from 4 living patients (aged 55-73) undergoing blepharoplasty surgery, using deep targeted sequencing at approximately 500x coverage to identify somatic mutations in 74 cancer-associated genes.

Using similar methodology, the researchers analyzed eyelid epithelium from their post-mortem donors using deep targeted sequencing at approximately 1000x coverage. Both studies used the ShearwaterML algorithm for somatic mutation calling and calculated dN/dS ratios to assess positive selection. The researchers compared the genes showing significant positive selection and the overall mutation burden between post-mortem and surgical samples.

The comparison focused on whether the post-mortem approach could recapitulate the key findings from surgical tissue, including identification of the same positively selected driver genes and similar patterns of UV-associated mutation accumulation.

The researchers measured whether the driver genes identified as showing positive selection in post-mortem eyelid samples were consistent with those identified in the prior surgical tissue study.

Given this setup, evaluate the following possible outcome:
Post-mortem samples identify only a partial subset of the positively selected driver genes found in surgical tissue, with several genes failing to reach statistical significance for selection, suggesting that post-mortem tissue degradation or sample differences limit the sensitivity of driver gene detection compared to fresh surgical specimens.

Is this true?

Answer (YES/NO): NO